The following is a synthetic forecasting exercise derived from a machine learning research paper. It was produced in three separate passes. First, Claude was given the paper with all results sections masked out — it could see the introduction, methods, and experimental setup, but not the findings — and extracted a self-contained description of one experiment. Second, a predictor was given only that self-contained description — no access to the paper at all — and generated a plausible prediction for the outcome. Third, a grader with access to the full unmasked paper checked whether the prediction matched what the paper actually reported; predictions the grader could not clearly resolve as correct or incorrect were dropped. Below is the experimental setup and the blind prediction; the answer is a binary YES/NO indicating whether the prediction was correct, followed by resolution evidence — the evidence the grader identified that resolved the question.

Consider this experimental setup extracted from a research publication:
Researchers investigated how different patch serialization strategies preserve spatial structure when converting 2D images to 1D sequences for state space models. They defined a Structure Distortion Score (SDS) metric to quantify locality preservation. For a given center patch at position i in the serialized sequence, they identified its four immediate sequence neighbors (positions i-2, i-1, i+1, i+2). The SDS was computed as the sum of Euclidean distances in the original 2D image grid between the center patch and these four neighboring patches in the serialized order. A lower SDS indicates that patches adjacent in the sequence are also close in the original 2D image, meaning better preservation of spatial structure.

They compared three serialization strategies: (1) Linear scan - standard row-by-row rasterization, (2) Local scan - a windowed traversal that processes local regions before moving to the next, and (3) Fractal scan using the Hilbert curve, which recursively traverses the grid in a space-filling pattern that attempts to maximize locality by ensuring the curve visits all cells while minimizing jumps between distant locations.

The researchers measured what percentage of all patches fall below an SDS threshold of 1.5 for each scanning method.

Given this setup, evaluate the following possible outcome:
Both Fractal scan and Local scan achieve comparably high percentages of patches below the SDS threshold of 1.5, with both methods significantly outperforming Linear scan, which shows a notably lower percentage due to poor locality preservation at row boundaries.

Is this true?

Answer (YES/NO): NO